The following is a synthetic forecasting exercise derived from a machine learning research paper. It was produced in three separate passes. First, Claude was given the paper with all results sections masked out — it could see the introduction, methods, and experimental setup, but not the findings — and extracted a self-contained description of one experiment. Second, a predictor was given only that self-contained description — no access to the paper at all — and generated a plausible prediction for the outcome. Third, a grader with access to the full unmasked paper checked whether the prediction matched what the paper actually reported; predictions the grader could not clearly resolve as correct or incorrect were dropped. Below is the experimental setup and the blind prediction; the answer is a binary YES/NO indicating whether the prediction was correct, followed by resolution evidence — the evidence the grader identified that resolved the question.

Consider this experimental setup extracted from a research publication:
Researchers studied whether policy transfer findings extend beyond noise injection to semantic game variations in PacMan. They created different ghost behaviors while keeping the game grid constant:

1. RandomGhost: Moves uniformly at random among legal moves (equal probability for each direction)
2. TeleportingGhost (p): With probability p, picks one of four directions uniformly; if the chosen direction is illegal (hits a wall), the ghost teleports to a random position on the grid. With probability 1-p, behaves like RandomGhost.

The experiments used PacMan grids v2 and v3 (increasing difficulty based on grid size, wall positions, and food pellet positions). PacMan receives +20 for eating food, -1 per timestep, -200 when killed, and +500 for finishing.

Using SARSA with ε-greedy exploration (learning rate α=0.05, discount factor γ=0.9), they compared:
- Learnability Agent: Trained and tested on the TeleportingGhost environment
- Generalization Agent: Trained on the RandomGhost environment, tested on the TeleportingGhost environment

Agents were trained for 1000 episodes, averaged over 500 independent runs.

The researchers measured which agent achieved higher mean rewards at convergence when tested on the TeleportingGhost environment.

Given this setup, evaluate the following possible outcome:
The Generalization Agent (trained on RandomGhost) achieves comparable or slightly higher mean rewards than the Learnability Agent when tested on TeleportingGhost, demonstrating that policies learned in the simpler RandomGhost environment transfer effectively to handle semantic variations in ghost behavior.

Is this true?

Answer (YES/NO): YES